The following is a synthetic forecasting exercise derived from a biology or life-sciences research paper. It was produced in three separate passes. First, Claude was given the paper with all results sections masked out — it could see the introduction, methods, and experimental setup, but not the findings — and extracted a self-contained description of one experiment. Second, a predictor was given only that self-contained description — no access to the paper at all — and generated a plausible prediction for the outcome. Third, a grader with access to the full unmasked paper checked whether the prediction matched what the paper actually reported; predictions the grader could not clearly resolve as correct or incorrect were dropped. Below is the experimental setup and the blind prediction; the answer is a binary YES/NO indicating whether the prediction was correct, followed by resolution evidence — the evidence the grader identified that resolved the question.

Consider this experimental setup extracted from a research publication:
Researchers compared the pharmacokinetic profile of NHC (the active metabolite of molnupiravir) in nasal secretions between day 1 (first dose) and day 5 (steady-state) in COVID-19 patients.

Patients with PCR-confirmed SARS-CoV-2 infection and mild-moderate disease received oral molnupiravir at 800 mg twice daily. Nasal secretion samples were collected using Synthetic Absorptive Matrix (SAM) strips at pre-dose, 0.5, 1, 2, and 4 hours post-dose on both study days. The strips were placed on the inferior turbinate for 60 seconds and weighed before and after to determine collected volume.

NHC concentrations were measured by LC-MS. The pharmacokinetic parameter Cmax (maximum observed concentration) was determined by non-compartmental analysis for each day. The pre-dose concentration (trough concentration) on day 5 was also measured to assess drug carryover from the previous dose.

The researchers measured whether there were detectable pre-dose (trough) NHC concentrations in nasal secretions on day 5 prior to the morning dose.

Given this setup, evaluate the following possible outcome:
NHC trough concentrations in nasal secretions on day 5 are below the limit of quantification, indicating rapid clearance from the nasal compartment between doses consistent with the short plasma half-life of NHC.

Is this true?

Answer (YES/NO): NO